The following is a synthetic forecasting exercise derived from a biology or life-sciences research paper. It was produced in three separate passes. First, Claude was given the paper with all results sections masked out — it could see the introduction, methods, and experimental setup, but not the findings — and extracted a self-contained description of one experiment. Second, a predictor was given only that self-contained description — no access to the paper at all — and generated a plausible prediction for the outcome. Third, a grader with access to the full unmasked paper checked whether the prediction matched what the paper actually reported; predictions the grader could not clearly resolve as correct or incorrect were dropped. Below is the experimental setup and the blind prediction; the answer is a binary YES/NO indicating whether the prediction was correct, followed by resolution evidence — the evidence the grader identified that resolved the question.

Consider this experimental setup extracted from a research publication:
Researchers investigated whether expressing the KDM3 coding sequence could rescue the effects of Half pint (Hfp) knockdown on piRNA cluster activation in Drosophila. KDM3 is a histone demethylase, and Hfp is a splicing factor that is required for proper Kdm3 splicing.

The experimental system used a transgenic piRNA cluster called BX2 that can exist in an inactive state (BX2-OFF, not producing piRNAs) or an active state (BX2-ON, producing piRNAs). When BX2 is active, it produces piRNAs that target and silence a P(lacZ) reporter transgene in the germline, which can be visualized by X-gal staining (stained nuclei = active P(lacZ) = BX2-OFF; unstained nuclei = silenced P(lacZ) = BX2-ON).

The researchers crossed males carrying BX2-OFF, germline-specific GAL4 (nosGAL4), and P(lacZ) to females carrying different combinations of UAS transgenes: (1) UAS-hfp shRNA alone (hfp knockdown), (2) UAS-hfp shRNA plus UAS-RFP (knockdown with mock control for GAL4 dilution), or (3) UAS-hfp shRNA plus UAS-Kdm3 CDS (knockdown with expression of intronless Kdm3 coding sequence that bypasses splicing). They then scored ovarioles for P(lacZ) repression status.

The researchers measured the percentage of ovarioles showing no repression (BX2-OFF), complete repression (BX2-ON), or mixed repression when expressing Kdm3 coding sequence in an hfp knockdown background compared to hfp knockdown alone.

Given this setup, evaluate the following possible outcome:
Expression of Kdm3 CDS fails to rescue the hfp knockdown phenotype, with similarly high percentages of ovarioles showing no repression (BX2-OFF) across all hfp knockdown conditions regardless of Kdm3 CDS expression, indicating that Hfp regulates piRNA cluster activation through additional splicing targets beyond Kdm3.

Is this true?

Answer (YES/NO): NO